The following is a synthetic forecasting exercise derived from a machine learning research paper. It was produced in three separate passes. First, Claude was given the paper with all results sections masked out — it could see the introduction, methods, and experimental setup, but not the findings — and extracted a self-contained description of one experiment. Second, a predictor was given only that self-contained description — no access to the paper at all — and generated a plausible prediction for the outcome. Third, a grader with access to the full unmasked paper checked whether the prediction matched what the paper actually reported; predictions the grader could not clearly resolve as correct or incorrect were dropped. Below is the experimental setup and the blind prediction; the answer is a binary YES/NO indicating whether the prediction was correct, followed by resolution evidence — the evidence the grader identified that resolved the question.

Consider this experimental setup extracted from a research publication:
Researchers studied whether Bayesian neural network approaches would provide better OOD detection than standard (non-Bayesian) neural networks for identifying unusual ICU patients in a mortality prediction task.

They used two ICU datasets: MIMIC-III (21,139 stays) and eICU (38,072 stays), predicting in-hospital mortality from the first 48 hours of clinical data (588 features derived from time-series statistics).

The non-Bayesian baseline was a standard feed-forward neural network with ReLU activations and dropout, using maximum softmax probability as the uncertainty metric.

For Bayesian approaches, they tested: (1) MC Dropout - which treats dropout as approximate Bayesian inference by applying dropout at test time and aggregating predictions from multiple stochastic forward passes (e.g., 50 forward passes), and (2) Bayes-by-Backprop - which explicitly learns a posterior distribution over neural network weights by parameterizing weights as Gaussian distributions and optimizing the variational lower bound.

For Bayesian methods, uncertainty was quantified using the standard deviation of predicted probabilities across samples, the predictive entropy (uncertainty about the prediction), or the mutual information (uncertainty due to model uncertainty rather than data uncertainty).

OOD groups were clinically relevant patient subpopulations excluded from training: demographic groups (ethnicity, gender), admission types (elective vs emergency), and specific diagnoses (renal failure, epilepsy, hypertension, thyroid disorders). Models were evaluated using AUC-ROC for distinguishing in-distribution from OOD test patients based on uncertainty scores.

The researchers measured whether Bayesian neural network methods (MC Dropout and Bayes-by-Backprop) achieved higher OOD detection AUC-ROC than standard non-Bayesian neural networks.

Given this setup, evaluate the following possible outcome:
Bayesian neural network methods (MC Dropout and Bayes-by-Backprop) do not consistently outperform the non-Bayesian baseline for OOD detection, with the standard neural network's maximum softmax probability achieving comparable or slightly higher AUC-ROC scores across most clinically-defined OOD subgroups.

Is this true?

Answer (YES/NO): YES